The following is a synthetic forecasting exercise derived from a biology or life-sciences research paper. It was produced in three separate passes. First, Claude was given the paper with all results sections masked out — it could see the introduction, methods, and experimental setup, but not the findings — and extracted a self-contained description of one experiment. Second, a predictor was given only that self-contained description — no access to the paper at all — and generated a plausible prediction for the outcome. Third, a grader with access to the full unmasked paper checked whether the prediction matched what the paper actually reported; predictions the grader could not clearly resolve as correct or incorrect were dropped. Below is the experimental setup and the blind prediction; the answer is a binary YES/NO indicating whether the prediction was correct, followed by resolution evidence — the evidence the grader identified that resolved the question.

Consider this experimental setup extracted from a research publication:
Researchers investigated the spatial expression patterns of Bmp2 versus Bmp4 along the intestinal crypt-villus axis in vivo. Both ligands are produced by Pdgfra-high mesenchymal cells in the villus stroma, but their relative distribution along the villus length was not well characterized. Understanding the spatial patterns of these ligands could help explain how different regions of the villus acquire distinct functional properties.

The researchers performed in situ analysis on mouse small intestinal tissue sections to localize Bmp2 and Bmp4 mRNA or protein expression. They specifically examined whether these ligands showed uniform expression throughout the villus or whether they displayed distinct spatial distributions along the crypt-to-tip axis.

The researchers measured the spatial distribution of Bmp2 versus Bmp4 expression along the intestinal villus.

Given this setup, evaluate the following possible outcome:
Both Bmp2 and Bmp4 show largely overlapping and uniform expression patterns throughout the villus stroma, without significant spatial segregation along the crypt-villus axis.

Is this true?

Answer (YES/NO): NO